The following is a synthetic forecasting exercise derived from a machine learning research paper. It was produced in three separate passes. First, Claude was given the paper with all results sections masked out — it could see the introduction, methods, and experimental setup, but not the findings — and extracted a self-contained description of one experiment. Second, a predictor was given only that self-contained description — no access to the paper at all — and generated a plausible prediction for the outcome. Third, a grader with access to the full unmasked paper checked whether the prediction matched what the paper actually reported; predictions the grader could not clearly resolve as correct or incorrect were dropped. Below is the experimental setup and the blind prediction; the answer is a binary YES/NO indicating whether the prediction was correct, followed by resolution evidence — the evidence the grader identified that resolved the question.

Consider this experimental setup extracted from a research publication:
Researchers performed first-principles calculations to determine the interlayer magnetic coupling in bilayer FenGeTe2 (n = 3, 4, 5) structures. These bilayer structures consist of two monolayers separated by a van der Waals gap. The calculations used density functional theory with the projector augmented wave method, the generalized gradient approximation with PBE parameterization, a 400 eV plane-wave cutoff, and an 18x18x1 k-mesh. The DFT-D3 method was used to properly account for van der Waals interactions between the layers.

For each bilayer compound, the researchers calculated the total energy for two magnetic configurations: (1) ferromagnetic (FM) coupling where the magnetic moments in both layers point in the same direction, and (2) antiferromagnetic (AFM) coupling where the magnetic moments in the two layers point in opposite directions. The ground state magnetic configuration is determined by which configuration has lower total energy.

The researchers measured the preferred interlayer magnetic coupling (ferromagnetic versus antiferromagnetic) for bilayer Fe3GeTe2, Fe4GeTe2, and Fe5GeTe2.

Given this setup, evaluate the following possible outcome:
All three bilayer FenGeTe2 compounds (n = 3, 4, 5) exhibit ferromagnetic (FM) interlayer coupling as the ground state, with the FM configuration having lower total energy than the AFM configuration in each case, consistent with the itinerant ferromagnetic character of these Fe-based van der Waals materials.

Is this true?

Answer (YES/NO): NO